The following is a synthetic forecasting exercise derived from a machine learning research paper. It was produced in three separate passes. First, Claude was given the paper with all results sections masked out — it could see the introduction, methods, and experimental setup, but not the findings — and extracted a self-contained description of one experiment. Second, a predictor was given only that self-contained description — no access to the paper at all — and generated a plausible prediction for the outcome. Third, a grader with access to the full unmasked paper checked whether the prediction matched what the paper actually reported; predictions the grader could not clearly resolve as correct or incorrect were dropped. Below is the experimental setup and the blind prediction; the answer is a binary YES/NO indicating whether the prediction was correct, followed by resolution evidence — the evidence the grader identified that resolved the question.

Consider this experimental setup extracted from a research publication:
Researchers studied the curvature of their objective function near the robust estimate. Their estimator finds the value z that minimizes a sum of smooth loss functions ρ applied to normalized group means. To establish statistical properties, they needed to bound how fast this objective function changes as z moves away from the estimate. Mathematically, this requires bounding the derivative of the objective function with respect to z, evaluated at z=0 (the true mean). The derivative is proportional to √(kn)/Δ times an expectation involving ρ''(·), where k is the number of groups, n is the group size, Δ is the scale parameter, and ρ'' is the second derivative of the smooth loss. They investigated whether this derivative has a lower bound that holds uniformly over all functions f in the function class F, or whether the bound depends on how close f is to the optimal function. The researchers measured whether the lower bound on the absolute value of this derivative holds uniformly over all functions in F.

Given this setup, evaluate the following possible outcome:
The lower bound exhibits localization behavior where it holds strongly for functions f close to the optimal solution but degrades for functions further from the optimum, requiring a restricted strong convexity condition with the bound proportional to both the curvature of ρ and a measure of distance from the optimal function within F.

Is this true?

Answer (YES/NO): NO